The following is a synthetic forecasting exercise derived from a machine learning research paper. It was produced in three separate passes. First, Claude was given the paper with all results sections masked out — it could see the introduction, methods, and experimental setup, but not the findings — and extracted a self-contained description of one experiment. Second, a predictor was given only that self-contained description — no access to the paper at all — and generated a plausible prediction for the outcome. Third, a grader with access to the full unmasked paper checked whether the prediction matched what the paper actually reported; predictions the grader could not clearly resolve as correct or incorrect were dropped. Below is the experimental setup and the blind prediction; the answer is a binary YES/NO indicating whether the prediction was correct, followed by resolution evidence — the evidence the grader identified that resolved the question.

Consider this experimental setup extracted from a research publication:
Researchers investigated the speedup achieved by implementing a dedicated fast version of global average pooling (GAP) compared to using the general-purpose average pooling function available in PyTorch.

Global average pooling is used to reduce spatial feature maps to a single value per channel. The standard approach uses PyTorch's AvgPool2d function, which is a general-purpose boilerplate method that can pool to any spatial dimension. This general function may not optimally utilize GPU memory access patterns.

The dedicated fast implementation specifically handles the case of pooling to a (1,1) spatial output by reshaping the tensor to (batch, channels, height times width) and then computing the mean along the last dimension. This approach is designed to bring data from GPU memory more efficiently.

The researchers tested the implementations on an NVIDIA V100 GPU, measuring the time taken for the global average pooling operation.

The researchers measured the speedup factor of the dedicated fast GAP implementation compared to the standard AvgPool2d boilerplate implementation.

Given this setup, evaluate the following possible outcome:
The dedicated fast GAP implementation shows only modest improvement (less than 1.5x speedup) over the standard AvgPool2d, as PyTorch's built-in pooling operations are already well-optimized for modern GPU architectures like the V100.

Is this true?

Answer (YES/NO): NO